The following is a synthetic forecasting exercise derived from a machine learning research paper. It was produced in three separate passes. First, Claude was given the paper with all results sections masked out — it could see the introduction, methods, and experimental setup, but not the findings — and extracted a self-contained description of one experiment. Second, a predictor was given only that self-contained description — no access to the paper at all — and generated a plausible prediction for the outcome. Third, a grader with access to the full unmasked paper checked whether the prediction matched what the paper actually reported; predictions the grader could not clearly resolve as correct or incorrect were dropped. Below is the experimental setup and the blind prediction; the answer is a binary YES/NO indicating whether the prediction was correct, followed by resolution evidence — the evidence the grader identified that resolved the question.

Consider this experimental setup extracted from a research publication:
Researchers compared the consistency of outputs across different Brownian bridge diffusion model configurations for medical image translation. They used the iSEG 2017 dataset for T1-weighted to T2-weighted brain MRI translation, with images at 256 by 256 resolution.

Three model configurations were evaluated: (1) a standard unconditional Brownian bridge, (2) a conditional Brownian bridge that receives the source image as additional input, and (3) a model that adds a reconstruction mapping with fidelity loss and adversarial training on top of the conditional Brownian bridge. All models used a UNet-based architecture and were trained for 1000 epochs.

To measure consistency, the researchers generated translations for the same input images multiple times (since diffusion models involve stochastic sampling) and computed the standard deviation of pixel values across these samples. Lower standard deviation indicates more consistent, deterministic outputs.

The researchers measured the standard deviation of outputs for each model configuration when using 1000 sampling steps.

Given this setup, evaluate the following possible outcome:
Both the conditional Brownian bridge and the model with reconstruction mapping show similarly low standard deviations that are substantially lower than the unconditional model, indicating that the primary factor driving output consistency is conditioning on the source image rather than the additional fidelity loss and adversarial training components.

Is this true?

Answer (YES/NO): NO